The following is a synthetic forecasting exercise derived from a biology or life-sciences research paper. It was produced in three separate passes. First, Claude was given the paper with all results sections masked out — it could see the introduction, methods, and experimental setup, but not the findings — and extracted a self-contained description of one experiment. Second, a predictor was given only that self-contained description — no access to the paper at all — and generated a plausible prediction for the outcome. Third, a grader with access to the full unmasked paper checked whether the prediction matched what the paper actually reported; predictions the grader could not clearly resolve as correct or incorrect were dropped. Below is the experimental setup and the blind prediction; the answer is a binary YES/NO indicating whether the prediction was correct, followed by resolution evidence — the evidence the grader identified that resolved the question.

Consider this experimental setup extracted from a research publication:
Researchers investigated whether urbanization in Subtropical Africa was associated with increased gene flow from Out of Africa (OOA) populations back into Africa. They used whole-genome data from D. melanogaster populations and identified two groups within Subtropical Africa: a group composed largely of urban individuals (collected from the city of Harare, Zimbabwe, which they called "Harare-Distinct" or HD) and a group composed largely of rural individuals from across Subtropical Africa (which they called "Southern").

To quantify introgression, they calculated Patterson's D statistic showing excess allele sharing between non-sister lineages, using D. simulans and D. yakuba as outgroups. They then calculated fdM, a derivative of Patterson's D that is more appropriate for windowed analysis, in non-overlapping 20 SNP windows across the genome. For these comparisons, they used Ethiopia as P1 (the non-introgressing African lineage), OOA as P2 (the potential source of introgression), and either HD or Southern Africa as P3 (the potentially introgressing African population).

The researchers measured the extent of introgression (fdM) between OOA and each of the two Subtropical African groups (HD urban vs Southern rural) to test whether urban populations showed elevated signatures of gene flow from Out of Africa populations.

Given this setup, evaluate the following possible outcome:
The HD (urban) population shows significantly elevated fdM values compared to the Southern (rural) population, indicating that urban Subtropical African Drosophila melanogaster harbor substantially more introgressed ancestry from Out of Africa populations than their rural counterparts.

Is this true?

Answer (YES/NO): YES